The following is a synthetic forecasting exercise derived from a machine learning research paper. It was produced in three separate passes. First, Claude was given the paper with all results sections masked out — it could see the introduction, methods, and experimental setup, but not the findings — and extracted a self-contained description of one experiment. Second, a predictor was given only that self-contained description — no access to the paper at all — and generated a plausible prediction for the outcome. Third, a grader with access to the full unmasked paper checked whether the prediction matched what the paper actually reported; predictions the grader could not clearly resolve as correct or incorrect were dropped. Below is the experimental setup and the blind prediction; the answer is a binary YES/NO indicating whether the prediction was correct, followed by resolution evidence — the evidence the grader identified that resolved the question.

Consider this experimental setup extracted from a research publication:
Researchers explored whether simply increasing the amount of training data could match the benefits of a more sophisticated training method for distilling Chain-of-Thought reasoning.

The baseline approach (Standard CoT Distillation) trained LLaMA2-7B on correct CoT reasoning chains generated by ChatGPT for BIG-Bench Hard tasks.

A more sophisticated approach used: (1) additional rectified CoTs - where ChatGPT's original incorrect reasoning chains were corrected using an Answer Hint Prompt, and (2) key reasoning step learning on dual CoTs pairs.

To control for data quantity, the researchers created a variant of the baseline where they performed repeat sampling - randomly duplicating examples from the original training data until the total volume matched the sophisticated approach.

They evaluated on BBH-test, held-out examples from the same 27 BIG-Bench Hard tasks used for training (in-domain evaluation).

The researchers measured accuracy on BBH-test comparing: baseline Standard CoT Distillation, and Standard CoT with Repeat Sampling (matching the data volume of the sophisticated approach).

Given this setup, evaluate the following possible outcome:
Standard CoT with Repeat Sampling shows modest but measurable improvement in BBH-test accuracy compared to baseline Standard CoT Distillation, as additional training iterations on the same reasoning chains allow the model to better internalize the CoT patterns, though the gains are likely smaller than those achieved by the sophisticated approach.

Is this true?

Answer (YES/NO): YES